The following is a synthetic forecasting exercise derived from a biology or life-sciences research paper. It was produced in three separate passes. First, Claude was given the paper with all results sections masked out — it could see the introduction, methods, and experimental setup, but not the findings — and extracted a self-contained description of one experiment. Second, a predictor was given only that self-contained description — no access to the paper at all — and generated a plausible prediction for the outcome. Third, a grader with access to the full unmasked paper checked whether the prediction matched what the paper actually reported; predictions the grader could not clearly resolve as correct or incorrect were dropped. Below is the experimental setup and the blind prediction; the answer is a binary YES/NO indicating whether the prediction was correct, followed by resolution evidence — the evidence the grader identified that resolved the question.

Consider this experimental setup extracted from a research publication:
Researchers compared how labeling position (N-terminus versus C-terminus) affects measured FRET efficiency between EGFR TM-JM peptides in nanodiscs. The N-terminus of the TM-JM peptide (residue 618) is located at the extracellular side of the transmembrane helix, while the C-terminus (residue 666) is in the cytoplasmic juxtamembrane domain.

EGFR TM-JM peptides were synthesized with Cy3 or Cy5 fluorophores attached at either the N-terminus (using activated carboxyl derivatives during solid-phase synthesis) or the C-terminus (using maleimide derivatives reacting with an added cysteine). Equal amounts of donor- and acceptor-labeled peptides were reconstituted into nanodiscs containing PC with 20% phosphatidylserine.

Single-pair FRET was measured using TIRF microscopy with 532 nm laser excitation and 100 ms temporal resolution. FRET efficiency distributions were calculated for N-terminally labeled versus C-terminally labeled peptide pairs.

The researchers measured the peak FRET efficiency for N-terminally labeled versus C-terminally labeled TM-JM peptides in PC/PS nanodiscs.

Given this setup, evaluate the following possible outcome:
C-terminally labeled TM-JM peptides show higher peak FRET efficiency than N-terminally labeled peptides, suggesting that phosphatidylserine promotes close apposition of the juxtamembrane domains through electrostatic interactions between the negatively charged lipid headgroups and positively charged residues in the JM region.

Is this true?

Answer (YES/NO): NO